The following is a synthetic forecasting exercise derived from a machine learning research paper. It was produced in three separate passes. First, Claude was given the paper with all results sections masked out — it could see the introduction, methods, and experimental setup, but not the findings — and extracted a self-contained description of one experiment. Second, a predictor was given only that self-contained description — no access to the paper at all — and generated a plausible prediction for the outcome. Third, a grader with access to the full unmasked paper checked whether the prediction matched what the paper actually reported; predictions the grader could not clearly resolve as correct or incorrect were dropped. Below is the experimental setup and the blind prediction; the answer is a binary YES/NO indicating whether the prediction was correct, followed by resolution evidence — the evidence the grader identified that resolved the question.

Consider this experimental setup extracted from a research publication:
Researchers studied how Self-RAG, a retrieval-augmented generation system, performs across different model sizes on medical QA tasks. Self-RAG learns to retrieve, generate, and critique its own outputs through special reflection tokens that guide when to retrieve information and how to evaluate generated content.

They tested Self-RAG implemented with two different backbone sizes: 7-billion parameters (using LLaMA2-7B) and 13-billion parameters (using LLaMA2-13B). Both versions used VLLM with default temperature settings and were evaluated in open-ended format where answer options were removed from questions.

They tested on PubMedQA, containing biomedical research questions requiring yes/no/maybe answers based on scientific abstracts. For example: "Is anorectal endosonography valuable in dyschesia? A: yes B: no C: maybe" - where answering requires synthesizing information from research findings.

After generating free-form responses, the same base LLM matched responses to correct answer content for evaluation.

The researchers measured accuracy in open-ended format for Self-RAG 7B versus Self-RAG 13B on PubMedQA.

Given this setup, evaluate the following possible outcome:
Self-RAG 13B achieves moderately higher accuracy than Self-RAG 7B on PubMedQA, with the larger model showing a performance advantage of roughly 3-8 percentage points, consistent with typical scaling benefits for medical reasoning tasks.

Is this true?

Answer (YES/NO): NO